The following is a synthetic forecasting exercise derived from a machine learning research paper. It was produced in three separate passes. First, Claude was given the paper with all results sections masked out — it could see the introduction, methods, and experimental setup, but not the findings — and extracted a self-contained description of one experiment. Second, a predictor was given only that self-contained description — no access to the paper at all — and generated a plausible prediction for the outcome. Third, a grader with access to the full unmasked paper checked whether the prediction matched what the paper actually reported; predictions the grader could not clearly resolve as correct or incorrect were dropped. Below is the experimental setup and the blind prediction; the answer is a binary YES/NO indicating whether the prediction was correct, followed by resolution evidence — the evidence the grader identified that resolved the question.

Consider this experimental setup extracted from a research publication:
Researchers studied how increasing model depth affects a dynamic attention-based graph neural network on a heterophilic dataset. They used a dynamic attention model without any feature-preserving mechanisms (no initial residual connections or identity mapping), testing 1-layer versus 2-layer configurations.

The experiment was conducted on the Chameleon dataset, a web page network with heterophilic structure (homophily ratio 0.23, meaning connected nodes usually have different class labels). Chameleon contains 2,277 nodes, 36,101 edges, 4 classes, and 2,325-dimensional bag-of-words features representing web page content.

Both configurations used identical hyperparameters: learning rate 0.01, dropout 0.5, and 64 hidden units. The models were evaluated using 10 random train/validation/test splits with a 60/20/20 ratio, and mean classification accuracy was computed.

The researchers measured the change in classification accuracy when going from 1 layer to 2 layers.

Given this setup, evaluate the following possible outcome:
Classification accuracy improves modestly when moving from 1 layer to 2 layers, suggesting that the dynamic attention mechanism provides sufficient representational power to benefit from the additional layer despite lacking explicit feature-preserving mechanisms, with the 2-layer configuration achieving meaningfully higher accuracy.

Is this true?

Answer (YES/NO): NO